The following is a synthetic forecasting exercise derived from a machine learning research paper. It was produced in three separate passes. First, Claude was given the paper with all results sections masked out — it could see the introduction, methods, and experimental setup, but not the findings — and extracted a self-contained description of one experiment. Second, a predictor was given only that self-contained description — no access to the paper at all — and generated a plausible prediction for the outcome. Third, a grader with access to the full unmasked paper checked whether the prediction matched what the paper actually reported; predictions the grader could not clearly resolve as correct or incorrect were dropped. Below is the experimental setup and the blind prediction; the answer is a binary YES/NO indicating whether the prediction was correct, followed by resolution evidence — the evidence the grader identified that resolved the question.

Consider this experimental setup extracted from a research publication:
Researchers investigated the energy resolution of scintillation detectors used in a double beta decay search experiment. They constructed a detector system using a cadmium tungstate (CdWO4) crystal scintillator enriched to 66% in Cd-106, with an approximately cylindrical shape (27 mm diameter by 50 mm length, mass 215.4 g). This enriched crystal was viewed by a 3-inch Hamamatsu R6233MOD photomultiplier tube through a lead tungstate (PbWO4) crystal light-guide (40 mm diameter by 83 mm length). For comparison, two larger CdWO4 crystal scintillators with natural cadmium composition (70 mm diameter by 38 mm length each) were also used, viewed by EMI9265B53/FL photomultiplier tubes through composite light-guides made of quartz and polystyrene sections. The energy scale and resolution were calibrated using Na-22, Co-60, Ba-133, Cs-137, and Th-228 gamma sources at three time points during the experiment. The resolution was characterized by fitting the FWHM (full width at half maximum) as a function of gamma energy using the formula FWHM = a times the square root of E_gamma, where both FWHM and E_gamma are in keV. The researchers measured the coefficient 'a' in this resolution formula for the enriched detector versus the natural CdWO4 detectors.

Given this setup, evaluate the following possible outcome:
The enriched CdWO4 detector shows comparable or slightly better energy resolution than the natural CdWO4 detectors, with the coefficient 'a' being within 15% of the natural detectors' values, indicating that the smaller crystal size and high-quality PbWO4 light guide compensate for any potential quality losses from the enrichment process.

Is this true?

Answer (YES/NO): NO